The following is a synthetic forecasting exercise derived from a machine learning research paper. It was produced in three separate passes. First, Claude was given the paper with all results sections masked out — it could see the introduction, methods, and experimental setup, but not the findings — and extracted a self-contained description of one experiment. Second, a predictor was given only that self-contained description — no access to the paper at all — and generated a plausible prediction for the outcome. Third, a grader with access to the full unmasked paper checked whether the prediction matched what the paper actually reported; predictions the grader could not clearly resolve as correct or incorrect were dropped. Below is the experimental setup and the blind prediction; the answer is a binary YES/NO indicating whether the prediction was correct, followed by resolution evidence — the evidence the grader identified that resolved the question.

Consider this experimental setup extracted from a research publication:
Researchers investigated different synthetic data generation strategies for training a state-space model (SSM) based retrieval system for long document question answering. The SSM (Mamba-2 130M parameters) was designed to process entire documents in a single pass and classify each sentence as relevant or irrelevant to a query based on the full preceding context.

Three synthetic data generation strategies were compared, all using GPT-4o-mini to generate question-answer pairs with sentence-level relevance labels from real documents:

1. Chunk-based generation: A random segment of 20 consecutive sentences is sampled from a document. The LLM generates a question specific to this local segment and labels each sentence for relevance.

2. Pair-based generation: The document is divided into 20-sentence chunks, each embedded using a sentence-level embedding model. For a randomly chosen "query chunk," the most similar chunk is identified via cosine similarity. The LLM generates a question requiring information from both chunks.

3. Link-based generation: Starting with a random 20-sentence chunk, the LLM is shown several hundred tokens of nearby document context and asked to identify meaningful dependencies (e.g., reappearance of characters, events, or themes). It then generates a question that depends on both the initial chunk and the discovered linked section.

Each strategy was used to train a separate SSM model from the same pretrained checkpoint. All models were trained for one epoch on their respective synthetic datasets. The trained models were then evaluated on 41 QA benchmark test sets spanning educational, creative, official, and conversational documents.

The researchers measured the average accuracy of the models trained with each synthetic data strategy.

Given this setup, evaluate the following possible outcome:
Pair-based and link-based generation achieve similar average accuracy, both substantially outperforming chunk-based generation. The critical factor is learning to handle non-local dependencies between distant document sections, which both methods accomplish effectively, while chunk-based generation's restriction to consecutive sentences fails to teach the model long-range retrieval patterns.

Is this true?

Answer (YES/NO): NO